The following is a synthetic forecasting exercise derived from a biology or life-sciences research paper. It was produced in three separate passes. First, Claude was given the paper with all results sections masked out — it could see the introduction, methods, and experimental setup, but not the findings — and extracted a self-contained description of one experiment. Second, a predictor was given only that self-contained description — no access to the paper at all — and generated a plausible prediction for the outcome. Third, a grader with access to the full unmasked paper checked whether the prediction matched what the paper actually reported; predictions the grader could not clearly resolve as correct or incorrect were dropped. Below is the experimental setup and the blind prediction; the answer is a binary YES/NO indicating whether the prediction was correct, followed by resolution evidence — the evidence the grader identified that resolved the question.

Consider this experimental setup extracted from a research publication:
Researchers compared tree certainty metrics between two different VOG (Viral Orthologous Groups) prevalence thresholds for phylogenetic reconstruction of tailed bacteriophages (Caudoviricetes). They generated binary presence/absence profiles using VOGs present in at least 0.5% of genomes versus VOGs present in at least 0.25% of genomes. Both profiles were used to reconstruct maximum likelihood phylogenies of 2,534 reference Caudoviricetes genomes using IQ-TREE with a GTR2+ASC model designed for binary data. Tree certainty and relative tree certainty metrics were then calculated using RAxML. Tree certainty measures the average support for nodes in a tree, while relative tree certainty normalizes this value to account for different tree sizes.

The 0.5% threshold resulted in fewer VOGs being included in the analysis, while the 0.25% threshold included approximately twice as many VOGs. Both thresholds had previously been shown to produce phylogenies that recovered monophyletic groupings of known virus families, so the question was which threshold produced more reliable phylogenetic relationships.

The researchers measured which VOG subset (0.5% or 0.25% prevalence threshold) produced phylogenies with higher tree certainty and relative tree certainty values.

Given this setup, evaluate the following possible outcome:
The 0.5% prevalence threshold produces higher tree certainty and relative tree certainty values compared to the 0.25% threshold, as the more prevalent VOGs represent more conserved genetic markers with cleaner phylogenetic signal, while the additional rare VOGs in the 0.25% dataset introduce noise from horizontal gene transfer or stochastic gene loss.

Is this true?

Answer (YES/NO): YES